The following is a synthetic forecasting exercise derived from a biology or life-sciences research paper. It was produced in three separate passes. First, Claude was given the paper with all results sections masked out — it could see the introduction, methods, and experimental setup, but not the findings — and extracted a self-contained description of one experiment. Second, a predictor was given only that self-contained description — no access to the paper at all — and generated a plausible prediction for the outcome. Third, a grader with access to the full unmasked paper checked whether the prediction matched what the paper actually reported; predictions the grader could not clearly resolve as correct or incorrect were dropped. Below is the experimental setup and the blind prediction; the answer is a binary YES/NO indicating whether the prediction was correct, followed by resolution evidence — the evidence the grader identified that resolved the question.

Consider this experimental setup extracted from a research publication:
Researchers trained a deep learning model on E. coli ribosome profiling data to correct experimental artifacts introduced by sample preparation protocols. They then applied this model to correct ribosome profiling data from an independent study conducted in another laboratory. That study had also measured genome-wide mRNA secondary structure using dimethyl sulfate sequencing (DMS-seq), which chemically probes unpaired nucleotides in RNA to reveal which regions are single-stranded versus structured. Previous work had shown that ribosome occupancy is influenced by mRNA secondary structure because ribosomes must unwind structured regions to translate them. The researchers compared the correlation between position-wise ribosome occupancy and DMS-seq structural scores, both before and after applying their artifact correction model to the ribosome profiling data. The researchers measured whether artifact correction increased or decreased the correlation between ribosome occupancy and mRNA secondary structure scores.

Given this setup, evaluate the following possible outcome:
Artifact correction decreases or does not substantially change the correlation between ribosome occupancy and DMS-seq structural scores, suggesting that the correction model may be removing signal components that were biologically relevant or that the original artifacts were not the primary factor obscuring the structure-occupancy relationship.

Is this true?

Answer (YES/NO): NO